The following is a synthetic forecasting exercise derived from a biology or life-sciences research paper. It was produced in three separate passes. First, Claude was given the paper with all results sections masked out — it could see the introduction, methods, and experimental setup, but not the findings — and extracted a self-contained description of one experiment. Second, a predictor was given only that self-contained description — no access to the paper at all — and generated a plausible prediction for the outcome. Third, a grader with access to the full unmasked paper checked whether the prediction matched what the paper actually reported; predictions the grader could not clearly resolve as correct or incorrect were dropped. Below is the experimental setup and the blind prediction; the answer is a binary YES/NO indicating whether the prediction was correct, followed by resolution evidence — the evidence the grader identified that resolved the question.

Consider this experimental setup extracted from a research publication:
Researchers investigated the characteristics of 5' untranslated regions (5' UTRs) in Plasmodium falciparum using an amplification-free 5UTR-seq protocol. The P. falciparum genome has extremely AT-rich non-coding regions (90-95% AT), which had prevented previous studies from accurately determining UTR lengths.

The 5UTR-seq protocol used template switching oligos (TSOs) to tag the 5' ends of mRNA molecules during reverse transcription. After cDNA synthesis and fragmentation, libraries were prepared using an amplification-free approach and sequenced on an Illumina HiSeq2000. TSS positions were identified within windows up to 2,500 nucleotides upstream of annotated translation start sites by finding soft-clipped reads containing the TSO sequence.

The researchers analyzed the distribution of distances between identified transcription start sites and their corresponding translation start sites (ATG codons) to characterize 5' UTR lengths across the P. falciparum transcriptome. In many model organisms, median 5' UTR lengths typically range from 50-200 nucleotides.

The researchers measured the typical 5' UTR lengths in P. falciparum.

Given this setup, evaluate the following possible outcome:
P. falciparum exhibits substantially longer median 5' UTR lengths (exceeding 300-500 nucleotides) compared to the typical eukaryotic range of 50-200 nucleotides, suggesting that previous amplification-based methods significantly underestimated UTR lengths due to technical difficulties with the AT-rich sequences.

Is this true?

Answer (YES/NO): NO